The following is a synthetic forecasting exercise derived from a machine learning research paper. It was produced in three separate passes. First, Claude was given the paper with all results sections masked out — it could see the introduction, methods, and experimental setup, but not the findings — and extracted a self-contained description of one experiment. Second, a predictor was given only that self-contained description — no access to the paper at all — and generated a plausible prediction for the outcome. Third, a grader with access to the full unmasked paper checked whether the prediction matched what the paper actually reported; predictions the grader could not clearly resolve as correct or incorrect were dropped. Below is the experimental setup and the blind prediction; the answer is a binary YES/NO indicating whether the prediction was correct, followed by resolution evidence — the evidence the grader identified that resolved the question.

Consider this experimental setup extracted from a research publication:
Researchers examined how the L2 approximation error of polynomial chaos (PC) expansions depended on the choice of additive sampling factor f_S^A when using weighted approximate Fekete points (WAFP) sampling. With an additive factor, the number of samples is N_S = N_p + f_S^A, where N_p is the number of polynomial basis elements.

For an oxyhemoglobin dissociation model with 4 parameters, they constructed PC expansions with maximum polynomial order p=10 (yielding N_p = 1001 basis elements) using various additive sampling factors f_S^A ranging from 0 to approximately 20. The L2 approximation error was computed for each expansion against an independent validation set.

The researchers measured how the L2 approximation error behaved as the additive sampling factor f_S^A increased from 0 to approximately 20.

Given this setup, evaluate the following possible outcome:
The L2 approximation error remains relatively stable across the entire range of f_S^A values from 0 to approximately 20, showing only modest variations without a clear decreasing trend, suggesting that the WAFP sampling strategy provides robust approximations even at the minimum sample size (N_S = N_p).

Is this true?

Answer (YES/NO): NO